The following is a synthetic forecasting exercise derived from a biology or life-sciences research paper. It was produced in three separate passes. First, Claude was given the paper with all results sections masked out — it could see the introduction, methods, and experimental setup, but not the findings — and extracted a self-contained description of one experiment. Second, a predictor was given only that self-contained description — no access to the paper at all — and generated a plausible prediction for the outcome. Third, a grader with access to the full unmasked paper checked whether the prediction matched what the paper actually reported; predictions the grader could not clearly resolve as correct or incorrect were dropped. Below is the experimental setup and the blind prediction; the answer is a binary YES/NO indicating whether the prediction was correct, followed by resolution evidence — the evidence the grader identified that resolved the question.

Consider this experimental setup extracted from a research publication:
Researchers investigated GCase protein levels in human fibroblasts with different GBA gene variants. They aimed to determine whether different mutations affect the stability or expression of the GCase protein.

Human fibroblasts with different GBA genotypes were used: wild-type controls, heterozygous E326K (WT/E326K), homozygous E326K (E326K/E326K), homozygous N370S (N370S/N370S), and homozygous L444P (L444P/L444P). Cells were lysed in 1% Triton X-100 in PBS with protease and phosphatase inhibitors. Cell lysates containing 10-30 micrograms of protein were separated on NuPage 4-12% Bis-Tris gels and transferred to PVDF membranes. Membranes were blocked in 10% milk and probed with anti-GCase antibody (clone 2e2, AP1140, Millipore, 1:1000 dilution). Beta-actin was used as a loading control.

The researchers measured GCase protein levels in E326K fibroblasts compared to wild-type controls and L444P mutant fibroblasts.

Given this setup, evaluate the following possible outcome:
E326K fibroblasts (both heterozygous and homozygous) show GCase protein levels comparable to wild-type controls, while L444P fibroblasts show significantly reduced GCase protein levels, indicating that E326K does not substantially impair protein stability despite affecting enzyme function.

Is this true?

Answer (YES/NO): NO